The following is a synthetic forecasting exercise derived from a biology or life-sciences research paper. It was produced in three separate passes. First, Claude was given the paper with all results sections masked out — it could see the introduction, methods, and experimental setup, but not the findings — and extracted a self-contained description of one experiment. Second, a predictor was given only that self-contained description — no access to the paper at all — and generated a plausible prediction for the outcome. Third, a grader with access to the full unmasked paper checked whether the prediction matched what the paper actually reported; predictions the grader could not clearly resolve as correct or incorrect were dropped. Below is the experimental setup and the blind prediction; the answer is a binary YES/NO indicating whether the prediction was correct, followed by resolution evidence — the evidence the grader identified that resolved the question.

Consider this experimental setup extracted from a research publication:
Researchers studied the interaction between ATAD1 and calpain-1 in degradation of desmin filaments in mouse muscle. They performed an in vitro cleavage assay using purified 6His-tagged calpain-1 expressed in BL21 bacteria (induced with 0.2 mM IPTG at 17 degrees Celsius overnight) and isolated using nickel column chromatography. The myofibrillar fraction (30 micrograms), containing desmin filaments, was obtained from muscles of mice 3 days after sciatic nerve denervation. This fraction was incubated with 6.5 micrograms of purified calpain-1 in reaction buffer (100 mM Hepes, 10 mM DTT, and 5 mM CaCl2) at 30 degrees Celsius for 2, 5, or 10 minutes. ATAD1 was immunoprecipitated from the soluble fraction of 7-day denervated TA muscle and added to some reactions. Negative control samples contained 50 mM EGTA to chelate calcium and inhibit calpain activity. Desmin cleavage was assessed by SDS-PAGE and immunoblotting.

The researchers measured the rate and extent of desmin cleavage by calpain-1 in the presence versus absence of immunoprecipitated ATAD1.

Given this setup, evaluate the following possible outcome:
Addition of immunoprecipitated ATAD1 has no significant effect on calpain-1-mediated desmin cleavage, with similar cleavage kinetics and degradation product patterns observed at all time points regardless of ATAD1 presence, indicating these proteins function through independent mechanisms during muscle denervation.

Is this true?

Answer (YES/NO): NO